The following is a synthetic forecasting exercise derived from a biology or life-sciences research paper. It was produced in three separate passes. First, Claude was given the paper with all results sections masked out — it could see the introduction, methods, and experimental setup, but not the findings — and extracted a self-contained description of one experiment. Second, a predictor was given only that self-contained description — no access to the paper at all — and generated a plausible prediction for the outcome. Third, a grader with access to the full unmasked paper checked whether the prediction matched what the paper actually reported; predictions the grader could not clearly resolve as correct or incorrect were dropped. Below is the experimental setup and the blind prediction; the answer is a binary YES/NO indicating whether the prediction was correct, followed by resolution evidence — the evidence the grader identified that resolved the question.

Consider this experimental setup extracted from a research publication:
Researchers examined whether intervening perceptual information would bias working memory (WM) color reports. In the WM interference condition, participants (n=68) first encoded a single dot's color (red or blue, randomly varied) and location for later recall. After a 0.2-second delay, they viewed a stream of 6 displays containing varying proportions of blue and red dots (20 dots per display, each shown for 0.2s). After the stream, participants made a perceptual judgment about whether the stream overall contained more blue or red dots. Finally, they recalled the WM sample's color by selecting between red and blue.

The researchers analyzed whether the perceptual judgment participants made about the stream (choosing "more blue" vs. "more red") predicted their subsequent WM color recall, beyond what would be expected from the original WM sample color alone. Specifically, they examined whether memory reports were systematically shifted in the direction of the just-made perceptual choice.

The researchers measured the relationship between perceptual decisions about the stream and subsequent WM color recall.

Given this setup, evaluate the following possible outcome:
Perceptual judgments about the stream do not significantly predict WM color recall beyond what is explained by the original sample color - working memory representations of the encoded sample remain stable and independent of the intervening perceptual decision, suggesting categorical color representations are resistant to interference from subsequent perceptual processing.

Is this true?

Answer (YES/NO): NO